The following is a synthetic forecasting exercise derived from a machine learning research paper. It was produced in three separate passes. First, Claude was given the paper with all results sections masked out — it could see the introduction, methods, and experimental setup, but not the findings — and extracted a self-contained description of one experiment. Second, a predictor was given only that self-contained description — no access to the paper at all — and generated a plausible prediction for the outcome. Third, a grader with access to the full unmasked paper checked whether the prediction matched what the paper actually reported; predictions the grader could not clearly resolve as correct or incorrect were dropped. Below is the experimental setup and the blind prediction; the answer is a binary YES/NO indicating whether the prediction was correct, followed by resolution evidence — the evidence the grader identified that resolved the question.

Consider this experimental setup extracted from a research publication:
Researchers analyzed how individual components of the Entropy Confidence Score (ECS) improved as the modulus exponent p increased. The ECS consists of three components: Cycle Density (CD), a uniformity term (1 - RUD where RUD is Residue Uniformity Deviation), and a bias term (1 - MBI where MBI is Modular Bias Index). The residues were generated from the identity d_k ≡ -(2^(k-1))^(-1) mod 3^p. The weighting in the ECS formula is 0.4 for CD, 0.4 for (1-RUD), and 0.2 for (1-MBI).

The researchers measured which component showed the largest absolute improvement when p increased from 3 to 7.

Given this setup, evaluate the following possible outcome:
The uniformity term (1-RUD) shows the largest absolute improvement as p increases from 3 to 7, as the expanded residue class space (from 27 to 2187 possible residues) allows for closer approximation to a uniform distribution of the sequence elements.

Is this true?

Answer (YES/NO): NO